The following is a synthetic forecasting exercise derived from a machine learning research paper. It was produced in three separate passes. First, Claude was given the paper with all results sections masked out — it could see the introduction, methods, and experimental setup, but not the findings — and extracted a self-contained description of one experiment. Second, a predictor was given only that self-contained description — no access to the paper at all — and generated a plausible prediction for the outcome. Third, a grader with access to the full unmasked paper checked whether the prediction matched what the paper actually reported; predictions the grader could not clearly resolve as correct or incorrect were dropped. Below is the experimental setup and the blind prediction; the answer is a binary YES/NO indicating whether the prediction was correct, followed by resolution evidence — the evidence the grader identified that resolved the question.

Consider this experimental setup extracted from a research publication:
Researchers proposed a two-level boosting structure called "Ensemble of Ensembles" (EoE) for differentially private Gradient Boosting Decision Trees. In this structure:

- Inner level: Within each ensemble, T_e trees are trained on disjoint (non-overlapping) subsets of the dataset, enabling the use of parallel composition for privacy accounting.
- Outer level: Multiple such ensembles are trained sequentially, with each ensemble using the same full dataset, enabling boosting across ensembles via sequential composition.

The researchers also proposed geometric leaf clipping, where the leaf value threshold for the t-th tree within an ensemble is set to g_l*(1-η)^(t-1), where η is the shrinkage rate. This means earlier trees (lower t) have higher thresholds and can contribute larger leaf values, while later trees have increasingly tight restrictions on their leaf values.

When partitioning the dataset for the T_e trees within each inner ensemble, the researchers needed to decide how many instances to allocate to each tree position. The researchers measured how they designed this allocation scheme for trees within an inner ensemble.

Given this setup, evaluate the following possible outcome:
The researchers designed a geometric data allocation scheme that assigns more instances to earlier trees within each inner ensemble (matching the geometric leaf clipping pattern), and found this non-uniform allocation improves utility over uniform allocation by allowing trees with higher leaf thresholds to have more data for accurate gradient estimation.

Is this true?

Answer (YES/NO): NO